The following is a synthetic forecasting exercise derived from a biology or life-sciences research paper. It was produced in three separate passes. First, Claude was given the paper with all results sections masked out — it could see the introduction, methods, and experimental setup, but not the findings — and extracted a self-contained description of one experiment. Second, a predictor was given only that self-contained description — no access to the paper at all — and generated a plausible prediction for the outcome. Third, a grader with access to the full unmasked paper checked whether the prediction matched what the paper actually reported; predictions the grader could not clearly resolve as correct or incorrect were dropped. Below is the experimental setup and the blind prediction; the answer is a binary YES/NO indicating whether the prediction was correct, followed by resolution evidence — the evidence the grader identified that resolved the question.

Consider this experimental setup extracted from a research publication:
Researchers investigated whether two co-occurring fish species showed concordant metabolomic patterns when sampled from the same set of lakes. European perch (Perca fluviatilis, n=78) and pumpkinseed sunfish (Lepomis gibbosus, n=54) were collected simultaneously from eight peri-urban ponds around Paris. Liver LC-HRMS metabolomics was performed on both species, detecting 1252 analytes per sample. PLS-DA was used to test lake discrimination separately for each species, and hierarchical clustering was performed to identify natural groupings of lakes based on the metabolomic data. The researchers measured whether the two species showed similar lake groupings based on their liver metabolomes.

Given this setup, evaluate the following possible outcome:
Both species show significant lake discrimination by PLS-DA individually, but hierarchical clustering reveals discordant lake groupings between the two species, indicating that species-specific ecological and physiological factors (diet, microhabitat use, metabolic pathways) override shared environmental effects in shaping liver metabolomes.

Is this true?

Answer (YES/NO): NO